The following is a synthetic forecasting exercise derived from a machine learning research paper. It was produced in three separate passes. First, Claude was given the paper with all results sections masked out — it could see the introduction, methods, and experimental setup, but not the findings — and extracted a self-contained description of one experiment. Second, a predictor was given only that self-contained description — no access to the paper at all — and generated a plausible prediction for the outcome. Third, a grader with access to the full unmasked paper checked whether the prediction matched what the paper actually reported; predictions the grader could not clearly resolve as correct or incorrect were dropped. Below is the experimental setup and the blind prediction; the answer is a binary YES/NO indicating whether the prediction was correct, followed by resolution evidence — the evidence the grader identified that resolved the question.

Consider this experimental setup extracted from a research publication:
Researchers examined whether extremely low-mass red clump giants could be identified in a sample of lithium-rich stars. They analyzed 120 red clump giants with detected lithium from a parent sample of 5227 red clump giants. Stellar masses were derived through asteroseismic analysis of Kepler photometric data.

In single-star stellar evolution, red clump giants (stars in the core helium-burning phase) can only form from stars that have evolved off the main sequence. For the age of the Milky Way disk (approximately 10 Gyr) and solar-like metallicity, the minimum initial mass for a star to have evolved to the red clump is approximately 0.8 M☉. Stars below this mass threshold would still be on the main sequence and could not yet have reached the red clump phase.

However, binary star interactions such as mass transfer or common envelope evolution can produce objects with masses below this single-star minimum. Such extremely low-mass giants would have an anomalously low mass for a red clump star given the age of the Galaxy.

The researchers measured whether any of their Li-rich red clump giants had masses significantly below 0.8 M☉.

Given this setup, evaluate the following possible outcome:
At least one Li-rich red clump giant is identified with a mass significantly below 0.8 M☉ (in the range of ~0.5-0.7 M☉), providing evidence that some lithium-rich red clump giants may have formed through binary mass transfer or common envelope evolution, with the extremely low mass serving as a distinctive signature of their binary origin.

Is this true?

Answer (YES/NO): YES